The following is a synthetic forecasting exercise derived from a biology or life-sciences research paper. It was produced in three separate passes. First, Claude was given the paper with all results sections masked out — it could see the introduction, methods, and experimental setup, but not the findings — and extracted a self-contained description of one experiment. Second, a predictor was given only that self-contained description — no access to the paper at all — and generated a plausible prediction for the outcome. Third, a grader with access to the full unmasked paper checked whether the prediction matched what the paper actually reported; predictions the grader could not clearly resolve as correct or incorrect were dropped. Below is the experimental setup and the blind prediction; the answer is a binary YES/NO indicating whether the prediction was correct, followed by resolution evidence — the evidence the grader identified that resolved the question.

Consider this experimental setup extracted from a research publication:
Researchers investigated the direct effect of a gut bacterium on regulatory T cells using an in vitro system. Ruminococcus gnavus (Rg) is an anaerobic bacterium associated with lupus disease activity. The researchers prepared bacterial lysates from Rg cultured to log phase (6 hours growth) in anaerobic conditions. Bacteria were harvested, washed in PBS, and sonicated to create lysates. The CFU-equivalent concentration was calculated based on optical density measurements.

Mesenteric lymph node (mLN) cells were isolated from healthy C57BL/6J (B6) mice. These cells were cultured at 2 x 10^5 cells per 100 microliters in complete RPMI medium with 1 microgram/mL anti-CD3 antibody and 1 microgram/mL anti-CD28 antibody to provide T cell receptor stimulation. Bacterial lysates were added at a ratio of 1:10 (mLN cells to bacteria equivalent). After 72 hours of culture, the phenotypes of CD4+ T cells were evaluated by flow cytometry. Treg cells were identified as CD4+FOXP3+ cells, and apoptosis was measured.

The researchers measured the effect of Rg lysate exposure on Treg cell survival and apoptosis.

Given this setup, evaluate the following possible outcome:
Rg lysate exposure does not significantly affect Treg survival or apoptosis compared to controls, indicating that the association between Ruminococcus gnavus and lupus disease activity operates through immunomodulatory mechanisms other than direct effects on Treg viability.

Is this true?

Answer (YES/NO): NO